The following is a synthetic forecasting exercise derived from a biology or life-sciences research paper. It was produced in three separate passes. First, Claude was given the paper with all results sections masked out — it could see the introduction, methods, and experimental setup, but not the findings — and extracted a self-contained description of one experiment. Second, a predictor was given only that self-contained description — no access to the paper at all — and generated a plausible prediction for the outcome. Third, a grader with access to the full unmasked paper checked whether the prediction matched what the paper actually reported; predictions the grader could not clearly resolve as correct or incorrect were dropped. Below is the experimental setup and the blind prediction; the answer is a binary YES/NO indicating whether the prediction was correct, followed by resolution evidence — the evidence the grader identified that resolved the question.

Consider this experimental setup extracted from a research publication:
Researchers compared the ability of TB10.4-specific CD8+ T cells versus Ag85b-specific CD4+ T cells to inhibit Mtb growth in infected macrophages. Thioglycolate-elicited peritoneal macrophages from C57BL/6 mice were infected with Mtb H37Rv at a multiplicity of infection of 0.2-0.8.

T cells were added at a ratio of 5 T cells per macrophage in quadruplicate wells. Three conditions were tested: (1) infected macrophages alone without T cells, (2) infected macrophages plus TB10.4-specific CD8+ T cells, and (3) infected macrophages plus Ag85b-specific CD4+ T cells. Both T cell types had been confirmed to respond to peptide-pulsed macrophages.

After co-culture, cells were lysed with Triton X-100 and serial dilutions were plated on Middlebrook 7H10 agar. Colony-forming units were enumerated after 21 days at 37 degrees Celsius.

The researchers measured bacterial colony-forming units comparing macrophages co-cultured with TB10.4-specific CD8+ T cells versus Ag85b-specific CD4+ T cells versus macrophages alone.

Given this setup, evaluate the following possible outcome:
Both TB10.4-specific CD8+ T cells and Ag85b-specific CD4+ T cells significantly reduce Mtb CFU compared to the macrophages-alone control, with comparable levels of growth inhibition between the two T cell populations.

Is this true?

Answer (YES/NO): NO